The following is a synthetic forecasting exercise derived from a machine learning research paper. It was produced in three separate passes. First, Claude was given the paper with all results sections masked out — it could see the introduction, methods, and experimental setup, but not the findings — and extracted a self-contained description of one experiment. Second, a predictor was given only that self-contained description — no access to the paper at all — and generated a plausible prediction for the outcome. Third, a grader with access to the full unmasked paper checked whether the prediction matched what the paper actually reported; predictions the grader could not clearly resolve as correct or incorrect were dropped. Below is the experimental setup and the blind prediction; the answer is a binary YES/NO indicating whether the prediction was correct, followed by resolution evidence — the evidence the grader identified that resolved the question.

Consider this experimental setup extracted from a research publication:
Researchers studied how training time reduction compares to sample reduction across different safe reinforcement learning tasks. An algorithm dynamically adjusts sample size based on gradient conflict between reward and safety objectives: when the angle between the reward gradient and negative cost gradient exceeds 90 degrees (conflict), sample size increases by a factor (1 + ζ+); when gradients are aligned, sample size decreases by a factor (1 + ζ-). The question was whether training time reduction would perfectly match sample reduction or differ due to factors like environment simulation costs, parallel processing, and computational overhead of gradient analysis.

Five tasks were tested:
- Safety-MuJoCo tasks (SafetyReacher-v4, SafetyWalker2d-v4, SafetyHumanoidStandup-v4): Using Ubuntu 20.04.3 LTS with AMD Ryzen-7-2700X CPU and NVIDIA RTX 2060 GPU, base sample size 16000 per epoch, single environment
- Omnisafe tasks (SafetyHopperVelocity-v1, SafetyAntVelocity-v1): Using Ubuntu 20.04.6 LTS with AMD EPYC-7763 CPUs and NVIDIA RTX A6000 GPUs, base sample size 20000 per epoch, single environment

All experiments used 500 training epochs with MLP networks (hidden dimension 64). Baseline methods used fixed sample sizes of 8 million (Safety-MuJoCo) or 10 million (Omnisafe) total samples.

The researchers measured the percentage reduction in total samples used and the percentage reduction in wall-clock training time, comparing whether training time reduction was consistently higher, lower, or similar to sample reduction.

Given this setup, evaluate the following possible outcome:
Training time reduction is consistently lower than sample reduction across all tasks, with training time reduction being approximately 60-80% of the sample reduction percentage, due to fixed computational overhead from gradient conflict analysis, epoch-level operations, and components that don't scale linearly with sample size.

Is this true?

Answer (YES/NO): NO